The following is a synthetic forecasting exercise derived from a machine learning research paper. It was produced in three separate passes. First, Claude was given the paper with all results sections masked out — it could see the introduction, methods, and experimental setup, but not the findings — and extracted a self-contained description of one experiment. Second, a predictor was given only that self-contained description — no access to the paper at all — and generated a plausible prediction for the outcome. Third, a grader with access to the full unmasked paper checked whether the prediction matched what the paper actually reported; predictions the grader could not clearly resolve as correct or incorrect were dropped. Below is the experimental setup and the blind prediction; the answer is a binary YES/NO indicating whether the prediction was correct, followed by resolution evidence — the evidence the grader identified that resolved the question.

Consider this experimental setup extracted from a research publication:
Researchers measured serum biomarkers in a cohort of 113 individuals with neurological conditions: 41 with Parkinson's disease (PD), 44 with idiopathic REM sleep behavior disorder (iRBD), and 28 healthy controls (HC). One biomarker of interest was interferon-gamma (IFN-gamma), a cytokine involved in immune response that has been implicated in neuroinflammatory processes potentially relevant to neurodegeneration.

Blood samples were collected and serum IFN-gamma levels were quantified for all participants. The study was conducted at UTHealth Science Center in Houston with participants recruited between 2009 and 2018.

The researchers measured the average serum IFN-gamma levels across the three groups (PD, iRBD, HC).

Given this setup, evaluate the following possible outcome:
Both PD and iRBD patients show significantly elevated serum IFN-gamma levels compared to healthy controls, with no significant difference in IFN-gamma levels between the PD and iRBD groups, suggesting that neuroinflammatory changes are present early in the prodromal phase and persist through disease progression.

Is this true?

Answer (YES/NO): NO